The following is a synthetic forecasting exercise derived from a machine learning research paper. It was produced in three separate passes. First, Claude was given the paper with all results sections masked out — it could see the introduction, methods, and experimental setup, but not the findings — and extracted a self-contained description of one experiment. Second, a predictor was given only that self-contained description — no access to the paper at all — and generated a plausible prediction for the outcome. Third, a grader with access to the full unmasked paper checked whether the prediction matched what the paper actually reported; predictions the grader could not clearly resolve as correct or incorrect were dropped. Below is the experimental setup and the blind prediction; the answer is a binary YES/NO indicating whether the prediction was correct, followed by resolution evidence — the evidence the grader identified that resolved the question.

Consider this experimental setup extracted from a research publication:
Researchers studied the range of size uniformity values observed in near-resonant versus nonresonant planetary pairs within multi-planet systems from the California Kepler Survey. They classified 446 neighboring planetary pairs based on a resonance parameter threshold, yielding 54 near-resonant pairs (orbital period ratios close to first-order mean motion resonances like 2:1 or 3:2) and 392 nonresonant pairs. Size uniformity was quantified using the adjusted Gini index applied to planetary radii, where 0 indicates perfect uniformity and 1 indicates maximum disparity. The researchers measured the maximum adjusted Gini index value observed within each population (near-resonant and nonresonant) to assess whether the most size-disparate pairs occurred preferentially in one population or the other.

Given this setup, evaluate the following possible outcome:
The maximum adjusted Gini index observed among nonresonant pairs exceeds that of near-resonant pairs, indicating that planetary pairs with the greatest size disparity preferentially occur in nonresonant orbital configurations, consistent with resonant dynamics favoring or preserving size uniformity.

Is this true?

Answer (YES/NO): YES